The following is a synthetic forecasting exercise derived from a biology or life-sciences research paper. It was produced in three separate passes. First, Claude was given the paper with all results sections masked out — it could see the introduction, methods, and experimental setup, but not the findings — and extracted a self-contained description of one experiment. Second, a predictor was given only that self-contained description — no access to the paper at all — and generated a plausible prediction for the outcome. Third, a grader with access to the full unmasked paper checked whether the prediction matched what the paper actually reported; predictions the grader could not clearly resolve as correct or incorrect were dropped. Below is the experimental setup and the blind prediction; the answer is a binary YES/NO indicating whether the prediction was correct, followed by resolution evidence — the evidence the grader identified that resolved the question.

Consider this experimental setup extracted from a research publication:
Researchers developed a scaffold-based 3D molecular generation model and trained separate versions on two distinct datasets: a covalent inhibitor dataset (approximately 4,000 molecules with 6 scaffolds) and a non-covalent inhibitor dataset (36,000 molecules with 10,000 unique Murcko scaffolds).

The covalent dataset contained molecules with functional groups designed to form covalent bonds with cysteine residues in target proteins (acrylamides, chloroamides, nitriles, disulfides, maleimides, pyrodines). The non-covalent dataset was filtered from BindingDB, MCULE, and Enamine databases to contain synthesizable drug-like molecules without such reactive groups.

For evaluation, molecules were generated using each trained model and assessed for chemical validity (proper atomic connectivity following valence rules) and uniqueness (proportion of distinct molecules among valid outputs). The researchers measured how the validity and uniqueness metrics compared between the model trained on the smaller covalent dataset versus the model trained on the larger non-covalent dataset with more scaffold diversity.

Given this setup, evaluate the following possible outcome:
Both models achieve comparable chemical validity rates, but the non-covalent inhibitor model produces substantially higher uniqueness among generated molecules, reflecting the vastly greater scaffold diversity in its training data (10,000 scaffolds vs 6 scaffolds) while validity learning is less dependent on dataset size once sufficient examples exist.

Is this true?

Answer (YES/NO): NO